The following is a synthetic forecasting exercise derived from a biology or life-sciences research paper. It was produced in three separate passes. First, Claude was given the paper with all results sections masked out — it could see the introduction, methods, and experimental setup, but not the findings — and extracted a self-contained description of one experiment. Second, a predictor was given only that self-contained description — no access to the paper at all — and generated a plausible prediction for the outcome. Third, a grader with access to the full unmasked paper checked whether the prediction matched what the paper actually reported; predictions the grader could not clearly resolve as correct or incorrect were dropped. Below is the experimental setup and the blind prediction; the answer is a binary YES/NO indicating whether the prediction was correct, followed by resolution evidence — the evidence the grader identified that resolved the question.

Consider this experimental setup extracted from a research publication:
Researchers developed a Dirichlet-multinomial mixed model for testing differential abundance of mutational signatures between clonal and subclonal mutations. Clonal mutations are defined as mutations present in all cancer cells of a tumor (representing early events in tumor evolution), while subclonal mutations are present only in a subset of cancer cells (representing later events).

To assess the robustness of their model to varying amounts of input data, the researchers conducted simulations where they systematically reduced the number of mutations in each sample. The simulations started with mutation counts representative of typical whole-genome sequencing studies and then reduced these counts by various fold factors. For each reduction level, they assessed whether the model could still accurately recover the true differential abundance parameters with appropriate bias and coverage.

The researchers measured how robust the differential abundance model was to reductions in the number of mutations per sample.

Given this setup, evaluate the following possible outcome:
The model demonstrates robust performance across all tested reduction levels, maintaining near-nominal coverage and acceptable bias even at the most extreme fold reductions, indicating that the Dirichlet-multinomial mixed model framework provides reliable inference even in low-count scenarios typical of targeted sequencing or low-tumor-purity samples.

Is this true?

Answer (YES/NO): YES